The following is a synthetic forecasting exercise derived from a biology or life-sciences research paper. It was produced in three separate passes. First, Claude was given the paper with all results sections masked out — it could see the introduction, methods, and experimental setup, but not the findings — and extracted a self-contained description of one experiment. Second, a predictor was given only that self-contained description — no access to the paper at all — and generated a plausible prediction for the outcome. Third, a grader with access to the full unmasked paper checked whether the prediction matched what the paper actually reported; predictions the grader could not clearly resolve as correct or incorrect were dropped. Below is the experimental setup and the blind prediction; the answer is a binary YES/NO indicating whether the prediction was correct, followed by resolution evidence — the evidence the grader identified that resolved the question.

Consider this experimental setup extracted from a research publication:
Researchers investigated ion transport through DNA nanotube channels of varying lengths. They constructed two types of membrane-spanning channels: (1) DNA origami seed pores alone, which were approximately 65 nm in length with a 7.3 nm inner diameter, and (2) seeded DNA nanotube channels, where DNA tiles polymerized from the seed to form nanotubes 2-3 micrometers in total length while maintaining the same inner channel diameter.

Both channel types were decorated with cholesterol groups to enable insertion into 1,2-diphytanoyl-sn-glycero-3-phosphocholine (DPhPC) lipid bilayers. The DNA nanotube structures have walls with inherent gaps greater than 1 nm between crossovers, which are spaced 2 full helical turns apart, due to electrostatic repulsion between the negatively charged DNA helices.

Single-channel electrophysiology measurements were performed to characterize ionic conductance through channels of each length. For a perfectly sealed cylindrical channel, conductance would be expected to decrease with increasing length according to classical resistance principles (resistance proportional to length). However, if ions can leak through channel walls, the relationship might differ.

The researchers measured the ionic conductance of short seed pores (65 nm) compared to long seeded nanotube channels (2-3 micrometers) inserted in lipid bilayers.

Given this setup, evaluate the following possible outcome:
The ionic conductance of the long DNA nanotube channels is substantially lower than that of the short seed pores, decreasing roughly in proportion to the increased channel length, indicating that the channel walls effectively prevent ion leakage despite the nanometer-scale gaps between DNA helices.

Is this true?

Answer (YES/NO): NO